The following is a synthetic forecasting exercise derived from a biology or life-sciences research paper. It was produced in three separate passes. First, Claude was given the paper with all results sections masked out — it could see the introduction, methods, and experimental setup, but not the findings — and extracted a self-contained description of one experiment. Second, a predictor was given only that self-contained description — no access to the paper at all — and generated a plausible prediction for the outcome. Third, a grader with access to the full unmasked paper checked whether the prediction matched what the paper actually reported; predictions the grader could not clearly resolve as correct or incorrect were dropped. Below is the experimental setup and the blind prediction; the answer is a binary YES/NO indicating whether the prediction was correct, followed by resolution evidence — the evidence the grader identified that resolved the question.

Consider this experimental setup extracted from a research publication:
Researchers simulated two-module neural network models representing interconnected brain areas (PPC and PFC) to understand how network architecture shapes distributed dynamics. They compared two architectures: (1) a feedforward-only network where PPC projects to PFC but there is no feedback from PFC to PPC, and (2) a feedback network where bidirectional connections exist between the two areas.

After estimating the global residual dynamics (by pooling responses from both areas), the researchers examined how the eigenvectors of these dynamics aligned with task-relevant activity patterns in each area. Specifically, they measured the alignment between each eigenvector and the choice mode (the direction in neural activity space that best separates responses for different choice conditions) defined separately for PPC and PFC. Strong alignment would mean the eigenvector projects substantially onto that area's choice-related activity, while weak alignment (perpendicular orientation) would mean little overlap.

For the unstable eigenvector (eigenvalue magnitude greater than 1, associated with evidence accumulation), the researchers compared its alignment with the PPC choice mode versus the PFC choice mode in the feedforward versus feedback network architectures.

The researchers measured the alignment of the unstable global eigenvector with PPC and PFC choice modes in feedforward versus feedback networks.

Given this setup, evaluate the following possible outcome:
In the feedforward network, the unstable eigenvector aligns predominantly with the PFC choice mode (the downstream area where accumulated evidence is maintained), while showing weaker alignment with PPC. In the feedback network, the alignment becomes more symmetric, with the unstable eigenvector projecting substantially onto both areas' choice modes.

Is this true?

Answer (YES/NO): NO